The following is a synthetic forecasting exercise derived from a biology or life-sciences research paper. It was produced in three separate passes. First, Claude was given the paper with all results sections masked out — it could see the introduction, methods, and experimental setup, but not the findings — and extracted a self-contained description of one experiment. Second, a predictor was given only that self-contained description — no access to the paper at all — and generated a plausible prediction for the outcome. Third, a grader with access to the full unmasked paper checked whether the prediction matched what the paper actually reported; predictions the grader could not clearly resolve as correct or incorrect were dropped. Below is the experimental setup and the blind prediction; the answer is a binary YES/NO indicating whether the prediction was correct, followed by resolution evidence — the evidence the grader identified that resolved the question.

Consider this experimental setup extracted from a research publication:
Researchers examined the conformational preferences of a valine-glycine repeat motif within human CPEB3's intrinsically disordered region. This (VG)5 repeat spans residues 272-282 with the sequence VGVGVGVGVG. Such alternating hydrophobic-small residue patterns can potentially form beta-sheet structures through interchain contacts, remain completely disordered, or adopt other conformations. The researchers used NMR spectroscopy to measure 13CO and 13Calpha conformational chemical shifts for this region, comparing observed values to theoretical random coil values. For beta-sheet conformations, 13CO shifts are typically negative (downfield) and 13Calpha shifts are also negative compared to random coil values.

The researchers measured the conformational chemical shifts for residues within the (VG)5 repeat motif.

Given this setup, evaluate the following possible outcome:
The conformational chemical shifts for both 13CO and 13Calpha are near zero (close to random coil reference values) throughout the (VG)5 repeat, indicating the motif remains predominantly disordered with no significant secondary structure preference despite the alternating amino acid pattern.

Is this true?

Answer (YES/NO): YES